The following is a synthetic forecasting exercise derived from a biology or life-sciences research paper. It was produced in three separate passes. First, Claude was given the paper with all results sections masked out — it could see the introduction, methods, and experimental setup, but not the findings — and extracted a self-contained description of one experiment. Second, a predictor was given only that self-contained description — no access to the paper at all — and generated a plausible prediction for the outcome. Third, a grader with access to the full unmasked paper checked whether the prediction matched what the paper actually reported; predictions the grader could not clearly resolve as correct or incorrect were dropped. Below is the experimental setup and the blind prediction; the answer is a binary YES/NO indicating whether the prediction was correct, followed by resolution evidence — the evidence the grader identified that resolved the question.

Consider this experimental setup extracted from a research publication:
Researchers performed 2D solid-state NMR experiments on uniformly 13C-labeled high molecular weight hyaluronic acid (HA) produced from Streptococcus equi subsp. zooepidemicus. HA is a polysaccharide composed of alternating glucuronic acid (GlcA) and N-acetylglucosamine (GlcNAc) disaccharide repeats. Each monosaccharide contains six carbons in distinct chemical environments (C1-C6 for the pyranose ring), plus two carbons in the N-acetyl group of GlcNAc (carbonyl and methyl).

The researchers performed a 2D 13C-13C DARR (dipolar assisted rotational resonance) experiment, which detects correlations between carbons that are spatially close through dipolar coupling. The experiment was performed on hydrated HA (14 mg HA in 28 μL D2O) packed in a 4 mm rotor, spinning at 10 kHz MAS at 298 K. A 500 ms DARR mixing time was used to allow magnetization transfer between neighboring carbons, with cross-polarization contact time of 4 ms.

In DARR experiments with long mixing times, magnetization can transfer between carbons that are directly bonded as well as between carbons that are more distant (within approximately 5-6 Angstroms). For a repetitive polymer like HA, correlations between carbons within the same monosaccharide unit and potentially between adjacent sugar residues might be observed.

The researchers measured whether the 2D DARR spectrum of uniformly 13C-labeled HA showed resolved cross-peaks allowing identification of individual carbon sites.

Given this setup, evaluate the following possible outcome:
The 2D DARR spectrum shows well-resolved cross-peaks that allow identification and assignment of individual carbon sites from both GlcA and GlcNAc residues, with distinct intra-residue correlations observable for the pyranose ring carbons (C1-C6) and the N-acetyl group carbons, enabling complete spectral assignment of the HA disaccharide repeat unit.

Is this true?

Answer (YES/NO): YES